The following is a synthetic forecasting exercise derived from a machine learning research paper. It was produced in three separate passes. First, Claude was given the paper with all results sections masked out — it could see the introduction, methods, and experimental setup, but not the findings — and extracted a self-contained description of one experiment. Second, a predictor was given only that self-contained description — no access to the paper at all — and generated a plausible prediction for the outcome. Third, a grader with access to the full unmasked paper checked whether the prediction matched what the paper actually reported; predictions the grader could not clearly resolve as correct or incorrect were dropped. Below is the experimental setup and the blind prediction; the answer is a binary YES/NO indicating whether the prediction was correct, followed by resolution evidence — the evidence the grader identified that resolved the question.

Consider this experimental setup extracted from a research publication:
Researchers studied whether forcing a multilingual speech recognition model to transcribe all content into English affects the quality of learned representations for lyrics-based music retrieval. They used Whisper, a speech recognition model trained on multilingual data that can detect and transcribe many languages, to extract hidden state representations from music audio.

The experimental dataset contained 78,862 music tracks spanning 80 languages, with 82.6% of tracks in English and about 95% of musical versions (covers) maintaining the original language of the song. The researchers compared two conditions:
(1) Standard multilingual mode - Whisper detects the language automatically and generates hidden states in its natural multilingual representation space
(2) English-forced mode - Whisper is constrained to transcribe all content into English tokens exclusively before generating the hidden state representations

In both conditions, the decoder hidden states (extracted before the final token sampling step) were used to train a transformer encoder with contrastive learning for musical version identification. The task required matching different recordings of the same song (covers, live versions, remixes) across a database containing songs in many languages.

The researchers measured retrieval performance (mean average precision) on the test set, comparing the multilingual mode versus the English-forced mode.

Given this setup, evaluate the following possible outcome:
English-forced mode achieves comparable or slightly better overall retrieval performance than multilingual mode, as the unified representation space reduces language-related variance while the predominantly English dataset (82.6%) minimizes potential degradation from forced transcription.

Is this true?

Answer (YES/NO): NO